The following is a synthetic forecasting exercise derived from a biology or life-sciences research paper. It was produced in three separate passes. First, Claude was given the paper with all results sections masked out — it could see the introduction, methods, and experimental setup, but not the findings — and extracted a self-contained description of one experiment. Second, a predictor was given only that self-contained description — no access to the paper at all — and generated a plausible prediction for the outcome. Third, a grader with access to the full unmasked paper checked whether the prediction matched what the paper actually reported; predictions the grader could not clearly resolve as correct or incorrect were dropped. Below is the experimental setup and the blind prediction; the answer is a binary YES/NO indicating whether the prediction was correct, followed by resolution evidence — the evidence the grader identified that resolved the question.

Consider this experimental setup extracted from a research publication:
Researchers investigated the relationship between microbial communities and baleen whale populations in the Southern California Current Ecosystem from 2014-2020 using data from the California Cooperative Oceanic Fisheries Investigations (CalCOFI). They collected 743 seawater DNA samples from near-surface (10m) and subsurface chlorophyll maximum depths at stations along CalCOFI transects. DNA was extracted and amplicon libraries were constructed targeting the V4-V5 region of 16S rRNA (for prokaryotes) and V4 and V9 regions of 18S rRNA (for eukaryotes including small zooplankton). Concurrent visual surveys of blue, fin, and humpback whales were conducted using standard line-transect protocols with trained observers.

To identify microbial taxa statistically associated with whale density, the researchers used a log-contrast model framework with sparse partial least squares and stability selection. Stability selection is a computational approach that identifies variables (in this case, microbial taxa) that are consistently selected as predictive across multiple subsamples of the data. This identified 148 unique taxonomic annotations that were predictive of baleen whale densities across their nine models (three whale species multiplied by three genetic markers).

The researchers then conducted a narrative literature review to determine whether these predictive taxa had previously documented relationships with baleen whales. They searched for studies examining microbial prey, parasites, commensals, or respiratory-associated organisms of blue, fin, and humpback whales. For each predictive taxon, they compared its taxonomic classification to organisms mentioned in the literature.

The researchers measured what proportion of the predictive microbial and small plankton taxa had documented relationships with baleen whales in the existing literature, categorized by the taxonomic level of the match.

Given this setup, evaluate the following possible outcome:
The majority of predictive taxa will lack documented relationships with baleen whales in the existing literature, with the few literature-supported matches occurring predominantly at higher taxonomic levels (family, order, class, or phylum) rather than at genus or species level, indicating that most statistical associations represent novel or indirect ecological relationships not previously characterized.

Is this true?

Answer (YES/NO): NO